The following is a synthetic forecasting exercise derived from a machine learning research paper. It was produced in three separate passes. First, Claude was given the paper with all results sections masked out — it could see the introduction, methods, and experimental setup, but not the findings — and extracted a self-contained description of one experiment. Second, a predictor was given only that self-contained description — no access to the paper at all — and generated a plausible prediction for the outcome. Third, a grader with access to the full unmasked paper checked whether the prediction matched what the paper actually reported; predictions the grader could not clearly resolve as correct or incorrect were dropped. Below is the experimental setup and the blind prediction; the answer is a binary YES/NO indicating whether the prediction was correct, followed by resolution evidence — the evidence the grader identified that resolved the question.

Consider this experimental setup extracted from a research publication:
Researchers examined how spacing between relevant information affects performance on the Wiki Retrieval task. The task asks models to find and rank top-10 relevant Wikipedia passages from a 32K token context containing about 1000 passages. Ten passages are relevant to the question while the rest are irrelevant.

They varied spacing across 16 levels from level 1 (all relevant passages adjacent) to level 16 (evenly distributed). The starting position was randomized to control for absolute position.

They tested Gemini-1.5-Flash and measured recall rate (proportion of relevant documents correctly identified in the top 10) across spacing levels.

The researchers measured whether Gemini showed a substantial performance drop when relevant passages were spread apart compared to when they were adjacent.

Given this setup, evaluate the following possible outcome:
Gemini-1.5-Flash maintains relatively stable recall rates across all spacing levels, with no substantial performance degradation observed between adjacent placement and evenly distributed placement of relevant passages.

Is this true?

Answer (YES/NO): NO